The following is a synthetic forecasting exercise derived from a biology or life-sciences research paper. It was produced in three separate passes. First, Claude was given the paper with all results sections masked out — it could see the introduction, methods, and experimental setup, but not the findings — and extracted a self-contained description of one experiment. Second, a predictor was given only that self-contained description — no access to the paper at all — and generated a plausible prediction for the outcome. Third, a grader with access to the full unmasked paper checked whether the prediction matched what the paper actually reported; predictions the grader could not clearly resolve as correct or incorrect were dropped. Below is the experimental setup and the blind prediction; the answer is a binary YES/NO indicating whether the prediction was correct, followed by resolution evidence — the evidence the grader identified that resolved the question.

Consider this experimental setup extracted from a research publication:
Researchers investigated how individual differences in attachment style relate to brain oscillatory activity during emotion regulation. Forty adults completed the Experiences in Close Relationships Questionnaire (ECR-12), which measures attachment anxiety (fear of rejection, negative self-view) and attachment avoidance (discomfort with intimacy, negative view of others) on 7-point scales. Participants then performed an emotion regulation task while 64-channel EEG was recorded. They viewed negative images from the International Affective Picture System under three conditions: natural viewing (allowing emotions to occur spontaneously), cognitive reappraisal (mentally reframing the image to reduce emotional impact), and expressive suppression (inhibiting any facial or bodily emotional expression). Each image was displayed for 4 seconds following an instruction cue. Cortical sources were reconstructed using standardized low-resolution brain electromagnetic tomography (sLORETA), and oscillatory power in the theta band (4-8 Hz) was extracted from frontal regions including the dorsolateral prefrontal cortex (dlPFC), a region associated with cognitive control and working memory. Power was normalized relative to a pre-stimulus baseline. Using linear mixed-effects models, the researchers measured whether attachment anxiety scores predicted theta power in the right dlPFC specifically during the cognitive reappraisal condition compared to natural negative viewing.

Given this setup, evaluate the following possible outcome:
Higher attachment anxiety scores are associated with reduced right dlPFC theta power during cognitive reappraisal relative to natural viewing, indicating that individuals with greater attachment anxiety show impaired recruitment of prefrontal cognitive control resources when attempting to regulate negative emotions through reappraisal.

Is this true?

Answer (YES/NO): YES